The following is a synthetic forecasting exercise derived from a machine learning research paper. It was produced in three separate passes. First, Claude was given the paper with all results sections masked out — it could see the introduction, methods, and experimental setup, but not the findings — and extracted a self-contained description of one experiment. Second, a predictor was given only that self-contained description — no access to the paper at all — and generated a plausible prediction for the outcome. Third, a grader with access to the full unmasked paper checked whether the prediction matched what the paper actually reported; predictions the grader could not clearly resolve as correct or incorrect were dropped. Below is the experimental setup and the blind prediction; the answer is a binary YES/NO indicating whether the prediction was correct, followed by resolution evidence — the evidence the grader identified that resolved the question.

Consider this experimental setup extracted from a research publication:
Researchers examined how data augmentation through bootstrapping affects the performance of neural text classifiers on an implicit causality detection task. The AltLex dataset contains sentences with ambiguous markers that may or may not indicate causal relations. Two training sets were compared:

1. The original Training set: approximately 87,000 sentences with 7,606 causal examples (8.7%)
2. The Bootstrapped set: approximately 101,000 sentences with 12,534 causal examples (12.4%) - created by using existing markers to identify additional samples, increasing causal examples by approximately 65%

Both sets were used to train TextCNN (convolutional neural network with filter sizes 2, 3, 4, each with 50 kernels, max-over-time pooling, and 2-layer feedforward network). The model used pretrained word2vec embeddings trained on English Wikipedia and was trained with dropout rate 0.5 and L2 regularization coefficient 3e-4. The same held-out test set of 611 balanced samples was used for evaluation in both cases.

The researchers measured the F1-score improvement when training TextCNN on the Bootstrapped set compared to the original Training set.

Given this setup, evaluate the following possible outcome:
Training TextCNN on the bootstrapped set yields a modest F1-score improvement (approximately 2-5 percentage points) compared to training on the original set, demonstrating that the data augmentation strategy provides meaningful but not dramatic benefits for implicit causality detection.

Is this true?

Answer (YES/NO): NO